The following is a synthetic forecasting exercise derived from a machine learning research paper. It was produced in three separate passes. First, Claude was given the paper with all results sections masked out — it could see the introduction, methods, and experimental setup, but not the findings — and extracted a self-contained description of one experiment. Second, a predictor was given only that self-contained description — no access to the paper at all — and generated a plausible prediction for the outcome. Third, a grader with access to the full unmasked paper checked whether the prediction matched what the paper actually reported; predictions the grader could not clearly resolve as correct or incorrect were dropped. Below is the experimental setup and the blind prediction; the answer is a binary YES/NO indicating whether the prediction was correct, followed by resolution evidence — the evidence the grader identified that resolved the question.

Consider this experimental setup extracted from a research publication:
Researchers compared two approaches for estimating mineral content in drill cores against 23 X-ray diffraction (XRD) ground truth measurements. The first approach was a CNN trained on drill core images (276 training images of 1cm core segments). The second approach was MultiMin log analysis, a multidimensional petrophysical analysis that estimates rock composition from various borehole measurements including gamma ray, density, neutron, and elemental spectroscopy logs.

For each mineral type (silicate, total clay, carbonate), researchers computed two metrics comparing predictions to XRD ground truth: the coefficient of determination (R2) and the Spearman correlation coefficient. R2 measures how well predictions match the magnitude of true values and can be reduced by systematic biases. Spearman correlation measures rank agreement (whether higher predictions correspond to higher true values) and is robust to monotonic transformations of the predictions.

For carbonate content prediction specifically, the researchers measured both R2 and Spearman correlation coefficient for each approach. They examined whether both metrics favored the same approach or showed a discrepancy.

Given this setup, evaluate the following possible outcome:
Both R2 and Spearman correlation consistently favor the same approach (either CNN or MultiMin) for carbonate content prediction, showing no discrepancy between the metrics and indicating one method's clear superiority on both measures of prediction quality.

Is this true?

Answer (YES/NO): NO